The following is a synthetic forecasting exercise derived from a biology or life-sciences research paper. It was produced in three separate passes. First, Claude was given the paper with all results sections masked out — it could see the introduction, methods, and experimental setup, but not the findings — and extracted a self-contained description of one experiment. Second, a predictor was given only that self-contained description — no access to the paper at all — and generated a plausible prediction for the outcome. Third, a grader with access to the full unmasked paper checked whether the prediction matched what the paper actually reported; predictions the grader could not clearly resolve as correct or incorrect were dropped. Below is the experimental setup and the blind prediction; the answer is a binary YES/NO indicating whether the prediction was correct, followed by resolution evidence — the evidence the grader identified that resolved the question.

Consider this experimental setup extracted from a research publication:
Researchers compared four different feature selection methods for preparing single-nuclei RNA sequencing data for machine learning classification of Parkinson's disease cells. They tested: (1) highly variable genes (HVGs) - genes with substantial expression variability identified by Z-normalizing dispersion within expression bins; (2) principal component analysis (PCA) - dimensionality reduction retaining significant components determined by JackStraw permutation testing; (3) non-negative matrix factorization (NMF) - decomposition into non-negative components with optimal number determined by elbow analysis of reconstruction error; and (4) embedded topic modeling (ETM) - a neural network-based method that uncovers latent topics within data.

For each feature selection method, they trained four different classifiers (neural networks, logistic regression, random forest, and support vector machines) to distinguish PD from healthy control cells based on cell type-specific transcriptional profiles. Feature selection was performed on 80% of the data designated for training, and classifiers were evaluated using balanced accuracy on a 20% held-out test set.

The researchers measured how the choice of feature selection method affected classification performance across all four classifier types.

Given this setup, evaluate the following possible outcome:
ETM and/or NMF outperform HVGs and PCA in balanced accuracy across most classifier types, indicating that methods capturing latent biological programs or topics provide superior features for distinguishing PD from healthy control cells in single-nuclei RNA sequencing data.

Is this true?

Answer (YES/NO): NO